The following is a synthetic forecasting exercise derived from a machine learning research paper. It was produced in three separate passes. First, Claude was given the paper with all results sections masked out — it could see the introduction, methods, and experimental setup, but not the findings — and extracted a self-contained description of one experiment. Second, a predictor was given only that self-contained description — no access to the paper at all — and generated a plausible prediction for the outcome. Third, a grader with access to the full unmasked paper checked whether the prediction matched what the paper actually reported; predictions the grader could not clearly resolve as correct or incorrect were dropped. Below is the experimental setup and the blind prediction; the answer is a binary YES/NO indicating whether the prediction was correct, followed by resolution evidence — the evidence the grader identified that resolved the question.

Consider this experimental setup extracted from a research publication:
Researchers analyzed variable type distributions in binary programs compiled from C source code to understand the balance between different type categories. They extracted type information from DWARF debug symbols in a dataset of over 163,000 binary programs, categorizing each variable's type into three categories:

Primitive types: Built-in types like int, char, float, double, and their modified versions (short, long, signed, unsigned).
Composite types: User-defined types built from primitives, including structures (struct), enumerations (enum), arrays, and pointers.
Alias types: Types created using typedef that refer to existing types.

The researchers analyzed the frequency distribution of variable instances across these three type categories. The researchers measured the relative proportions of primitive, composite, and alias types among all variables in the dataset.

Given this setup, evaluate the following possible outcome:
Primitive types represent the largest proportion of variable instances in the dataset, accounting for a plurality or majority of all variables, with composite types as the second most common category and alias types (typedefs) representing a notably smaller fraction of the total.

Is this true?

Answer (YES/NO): YES